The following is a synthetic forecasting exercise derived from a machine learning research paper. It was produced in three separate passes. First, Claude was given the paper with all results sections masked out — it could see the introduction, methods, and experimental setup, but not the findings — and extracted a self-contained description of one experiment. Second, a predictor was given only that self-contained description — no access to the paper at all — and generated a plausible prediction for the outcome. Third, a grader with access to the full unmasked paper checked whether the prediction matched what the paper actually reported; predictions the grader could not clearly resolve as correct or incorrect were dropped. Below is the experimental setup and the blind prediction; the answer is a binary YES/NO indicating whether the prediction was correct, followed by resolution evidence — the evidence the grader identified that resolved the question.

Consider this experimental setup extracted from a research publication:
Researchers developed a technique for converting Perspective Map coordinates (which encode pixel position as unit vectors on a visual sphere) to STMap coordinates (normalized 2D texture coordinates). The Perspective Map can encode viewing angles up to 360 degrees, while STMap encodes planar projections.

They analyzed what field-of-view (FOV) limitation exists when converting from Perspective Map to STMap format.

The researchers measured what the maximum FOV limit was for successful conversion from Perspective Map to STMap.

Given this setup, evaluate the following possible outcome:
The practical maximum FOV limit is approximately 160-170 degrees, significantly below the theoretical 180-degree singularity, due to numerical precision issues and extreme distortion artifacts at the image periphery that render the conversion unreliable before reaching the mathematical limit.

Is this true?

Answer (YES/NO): NO